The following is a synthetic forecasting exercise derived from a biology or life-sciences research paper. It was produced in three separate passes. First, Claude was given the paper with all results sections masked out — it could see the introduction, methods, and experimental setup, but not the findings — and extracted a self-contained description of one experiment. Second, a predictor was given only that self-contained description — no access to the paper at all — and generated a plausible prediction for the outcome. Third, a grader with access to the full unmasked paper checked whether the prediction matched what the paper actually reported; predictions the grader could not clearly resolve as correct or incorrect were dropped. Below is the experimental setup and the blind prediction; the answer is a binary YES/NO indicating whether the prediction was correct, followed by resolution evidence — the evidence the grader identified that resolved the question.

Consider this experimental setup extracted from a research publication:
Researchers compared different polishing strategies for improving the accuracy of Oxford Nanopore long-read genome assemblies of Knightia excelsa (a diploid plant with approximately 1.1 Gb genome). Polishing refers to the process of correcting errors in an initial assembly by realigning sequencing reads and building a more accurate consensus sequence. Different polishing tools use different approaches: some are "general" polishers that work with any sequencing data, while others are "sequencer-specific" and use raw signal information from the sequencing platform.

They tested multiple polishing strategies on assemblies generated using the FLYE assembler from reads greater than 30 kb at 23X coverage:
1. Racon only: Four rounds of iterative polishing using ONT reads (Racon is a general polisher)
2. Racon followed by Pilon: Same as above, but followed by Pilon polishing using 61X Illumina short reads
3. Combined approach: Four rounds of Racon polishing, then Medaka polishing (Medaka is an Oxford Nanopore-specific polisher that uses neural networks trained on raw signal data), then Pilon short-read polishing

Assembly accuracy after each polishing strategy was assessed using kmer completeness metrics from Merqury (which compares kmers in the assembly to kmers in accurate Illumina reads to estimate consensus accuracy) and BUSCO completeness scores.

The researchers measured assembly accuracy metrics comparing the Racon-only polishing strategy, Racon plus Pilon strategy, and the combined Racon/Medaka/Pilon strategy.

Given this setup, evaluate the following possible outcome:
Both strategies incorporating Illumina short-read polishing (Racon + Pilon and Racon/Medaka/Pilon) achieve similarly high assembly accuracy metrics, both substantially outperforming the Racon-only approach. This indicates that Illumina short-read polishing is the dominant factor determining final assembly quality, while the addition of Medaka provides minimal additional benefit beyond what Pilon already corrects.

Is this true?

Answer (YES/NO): NO